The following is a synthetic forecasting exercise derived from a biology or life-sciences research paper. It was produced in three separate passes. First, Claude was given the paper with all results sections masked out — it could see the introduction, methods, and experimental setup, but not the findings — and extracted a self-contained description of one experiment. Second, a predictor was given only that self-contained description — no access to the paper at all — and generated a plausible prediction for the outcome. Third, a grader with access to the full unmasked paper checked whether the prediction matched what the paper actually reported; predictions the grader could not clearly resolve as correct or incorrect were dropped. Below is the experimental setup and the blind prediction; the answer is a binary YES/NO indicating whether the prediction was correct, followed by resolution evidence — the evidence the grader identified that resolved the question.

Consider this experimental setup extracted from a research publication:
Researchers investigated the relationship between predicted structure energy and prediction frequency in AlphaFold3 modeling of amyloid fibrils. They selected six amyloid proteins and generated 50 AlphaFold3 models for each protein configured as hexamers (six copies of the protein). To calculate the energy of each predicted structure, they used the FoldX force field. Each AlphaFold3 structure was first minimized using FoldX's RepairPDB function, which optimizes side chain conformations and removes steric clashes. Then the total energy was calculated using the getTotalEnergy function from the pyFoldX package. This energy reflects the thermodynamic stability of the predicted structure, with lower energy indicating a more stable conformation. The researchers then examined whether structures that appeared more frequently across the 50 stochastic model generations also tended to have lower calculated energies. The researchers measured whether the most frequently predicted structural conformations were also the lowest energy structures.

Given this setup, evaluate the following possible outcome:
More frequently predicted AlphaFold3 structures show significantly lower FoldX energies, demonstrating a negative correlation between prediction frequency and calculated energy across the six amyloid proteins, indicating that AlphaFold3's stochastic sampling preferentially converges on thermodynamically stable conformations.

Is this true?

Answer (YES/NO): NO